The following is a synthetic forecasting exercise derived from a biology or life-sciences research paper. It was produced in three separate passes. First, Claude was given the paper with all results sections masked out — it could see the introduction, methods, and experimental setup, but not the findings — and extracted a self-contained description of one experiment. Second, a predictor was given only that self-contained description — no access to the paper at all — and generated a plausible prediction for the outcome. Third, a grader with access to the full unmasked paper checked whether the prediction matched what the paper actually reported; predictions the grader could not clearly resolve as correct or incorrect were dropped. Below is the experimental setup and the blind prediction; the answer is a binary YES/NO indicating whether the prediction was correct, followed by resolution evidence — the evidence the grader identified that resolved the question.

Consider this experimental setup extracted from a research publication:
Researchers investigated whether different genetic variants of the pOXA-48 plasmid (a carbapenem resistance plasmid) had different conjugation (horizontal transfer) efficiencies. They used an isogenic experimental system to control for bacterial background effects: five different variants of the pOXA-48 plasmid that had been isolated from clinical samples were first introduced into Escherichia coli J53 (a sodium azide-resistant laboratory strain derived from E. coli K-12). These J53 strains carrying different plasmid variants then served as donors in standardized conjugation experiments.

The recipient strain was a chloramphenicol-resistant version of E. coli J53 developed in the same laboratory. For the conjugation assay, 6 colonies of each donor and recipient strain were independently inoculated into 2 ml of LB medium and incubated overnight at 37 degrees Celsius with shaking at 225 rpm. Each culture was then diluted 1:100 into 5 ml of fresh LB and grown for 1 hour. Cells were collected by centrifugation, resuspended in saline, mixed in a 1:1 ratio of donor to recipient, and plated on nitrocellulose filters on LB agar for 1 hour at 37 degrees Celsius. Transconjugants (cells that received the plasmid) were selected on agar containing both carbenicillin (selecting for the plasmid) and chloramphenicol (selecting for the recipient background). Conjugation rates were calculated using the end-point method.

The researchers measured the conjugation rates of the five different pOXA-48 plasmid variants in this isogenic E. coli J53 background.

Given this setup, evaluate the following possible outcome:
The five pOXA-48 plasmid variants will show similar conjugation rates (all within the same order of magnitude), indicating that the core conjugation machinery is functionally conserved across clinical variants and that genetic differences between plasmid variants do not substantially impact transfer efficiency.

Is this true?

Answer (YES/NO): YES